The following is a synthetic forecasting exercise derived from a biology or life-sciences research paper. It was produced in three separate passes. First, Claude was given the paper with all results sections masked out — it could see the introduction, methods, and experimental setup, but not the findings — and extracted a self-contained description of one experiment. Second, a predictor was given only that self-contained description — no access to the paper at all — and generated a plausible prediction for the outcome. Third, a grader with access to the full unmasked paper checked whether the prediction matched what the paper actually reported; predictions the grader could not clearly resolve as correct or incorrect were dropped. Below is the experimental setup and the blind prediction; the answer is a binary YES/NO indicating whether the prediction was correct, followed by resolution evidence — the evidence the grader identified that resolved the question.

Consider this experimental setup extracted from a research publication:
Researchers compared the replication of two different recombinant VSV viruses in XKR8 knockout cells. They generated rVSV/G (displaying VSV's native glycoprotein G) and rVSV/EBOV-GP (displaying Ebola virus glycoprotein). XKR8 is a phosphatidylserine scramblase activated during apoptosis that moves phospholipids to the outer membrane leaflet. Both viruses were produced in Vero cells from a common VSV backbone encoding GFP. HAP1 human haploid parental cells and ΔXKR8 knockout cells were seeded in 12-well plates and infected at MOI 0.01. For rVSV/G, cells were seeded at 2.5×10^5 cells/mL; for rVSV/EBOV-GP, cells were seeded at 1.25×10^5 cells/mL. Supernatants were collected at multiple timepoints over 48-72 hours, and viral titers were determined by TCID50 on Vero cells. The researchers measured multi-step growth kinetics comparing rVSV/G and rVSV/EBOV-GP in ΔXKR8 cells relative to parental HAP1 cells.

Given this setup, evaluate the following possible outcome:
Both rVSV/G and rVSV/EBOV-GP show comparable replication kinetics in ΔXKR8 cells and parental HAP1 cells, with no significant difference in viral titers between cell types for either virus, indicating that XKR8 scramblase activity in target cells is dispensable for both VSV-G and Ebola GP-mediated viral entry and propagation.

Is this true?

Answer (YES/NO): NO